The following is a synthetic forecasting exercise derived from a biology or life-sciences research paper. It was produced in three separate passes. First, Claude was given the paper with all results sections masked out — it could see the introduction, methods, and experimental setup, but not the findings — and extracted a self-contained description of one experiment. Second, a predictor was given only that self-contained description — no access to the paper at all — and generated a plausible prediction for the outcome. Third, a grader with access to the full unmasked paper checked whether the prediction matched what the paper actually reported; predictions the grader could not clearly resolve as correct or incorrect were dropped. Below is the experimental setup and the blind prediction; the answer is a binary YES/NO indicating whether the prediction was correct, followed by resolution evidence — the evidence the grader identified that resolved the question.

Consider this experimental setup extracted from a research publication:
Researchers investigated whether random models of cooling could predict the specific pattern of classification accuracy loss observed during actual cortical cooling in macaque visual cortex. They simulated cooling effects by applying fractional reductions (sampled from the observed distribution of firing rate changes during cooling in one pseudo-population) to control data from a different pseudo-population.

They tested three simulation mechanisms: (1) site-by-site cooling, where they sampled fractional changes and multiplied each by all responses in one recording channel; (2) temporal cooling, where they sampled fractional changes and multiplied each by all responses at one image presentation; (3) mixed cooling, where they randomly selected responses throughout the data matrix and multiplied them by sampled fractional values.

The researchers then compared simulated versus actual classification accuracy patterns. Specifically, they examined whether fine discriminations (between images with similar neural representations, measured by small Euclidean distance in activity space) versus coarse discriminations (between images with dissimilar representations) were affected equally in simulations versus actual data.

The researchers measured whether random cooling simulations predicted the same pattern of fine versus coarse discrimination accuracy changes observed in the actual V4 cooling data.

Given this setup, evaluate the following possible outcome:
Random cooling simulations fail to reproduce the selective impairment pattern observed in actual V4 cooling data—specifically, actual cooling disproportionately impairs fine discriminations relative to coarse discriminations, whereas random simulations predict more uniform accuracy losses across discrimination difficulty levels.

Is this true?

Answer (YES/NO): NO